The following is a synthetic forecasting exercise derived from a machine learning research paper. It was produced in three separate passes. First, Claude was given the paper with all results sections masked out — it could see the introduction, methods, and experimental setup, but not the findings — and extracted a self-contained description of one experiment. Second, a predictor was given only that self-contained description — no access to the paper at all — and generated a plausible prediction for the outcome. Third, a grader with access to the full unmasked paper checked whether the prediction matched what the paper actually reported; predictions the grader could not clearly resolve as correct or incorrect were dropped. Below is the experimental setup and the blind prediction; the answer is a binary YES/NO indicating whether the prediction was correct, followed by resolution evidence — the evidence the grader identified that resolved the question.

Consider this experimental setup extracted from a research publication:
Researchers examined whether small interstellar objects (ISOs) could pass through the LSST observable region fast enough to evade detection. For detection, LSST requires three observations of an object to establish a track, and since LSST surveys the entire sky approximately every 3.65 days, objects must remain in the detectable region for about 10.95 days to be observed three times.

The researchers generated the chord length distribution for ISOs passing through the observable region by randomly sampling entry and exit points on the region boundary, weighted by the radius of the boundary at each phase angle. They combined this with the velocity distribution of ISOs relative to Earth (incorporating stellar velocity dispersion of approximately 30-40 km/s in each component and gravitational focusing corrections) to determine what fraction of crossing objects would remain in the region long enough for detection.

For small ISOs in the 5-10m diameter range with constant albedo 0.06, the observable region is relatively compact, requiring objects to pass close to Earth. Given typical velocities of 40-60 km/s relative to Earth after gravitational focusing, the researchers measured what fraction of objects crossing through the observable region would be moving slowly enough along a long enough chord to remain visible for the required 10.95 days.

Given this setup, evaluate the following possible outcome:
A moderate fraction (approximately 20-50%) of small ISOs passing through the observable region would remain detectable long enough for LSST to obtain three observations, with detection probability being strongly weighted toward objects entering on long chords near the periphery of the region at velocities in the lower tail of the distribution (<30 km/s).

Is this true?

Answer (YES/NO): NO